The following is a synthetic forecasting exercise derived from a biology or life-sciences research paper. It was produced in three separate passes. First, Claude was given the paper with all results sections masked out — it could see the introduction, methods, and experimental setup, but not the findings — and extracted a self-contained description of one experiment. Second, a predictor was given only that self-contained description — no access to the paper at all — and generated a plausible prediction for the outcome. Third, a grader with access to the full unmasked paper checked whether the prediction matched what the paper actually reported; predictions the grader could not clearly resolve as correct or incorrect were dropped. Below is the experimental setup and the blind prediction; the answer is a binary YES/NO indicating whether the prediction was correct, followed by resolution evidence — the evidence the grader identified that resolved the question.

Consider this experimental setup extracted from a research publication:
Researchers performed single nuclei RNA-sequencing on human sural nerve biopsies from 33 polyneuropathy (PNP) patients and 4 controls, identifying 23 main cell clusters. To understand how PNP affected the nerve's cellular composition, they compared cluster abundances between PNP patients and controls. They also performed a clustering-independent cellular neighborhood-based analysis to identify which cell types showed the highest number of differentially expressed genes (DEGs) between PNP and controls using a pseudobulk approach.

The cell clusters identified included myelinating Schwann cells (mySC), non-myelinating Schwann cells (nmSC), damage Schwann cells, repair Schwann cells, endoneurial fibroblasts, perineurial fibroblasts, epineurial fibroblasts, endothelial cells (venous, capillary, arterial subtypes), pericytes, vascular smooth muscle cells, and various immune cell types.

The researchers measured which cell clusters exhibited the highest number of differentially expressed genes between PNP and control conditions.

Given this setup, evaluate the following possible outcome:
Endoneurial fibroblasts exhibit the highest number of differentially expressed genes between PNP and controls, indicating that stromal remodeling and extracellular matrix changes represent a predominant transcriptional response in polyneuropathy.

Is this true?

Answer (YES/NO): NO